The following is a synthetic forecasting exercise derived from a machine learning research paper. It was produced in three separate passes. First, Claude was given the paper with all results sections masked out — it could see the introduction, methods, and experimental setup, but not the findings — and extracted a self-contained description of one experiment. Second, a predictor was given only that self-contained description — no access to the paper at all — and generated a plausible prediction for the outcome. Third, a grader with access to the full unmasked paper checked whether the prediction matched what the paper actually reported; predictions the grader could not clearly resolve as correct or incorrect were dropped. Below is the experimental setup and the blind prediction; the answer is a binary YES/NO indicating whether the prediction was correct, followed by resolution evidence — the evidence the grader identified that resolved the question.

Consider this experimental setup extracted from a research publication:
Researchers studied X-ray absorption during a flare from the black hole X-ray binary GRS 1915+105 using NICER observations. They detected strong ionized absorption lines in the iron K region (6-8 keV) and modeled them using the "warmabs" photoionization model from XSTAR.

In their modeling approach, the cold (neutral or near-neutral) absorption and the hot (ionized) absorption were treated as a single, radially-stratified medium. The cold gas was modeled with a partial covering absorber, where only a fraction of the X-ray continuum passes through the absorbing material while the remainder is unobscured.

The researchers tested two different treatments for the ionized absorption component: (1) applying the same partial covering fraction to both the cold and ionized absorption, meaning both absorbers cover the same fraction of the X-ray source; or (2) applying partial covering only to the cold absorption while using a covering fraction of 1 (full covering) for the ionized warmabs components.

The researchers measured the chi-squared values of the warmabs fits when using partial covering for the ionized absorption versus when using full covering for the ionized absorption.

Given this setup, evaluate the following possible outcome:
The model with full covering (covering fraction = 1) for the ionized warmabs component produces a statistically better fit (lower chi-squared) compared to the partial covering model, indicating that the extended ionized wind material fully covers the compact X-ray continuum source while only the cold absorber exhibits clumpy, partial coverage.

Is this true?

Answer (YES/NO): NO